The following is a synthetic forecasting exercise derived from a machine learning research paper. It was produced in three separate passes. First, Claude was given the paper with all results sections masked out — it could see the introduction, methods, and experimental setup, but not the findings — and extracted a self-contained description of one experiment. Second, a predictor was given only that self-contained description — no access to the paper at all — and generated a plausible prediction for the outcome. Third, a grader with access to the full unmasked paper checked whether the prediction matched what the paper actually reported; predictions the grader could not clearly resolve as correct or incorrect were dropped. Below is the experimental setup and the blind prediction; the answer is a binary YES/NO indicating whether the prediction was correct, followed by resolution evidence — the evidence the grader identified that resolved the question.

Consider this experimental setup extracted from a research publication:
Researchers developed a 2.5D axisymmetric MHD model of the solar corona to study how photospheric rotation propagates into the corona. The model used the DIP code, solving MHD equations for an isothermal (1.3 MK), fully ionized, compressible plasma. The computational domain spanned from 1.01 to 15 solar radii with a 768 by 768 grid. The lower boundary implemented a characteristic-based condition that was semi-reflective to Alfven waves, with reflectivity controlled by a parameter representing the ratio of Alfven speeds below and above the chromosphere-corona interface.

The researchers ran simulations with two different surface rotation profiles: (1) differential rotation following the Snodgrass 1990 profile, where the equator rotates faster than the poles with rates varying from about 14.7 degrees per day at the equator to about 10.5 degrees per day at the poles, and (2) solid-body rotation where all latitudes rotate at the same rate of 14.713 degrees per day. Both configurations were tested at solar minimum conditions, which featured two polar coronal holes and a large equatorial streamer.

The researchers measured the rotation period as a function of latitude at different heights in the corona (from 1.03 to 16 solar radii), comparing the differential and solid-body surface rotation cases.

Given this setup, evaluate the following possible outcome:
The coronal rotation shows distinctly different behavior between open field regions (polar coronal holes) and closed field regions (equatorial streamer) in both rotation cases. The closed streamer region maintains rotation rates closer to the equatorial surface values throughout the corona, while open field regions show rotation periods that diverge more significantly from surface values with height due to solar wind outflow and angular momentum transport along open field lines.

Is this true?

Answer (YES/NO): NO